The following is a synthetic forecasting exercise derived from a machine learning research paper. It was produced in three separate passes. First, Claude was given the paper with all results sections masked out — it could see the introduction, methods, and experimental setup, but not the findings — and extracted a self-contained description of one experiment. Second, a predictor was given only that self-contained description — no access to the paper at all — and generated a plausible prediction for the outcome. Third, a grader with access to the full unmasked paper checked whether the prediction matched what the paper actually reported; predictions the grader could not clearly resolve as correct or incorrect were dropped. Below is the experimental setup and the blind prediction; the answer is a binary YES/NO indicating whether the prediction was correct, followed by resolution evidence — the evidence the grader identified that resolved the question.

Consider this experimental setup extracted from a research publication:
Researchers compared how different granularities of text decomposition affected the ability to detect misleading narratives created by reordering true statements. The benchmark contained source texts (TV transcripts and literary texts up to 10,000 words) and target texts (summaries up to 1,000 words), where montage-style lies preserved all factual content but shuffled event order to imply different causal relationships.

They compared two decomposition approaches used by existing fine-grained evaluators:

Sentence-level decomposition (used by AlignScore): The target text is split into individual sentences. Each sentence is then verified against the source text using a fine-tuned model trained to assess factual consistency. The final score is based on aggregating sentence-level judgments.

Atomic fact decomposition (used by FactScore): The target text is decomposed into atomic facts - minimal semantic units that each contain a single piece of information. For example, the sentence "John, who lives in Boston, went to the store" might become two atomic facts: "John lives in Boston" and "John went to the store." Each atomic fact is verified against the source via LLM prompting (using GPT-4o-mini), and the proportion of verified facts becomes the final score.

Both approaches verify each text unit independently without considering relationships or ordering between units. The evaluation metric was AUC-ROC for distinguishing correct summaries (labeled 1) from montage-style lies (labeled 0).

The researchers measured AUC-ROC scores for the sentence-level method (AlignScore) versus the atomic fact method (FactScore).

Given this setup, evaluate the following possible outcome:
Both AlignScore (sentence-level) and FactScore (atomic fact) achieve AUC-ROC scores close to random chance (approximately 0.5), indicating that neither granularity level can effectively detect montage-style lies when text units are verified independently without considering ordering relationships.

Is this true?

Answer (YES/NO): NO